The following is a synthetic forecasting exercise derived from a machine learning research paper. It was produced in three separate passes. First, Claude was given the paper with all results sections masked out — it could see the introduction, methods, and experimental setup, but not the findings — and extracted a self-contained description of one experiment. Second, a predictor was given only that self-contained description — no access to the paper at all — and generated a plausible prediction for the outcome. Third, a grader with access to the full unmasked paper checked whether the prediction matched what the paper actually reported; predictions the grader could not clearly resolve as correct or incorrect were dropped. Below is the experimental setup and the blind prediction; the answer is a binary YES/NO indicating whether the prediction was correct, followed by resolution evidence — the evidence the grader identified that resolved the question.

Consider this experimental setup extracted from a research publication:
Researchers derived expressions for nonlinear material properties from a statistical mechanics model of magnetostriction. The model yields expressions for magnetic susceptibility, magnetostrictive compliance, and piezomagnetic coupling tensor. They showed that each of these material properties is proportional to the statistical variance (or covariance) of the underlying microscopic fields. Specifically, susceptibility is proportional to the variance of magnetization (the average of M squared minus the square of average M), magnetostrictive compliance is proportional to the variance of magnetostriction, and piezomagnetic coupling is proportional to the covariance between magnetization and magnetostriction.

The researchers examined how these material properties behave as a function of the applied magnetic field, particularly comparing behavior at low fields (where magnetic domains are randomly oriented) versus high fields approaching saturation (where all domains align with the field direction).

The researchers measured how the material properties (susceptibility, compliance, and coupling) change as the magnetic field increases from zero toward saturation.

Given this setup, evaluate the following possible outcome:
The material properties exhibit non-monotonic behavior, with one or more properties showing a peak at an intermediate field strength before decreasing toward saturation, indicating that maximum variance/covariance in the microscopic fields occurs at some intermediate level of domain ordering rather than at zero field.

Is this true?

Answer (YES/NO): NO